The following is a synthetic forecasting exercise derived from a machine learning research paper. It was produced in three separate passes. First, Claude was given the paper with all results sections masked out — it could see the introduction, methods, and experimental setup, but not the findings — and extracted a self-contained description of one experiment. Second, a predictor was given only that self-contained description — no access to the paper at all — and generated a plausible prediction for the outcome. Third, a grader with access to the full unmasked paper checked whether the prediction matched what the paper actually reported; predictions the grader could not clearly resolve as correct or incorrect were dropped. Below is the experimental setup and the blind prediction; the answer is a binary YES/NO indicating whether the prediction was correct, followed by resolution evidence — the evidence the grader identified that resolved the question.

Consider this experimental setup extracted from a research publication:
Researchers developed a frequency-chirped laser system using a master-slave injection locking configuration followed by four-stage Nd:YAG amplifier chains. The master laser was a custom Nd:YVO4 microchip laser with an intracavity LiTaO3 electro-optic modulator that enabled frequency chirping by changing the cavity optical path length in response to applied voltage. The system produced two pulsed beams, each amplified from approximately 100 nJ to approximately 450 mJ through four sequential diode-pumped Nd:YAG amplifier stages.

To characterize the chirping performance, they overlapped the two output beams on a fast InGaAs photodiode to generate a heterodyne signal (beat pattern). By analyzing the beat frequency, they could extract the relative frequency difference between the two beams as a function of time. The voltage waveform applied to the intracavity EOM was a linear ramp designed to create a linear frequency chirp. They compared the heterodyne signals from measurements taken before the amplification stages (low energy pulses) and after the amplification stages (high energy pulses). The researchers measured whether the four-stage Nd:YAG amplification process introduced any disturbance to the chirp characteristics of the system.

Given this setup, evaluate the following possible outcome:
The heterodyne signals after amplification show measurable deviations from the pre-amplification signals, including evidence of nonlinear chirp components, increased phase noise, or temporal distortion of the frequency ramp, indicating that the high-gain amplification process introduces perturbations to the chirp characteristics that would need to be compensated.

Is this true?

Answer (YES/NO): NO